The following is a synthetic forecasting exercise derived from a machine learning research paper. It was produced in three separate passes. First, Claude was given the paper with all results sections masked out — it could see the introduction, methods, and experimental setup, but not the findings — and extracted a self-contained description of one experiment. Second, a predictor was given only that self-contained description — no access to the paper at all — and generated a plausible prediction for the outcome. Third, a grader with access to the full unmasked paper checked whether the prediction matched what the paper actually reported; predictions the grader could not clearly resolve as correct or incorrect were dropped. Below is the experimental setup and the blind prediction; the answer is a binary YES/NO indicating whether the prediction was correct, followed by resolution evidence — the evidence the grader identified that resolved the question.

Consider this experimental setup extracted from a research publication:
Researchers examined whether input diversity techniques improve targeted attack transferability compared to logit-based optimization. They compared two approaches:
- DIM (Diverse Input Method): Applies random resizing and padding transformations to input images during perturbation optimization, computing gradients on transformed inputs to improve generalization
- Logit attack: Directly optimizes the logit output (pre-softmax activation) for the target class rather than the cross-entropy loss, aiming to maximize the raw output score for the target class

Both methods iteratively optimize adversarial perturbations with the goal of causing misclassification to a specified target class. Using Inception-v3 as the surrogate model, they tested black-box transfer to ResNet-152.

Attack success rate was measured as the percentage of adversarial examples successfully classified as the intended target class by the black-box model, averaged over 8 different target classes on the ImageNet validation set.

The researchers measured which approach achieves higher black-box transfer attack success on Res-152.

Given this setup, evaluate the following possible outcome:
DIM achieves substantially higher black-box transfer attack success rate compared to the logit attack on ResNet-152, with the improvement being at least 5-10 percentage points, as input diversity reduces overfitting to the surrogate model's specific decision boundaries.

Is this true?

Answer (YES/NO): NO